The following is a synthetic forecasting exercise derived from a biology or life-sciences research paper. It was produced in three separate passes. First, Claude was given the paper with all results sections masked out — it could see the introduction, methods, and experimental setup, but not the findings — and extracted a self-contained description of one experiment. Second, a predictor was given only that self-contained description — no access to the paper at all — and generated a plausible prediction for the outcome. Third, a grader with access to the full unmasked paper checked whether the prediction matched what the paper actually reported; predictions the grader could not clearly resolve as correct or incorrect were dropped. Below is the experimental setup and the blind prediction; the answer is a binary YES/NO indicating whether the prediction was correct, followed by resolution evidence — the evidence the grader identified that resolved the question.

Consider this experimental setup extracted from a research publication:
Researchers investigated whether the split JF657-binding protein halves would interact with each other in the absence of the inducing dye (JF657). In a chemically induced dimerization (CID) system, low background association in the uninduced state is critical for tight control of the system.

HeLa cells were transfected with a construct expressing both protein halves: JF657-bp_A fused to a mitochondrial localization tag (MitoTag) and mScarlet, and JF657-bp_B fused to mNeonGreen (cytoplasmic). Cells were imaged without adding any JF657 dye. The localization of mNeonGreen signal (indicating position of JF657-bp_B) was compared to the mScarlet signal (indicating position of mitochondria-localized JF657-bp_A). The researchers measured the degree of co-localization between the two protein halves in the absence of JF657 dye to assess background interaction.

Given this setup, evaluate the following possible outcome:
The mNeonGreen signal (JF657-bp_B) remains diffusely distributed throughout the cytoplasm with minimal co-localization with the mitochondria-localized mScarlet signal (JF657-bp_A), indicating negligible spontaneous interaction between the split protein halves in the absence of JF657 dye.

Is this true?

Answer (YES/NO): YES